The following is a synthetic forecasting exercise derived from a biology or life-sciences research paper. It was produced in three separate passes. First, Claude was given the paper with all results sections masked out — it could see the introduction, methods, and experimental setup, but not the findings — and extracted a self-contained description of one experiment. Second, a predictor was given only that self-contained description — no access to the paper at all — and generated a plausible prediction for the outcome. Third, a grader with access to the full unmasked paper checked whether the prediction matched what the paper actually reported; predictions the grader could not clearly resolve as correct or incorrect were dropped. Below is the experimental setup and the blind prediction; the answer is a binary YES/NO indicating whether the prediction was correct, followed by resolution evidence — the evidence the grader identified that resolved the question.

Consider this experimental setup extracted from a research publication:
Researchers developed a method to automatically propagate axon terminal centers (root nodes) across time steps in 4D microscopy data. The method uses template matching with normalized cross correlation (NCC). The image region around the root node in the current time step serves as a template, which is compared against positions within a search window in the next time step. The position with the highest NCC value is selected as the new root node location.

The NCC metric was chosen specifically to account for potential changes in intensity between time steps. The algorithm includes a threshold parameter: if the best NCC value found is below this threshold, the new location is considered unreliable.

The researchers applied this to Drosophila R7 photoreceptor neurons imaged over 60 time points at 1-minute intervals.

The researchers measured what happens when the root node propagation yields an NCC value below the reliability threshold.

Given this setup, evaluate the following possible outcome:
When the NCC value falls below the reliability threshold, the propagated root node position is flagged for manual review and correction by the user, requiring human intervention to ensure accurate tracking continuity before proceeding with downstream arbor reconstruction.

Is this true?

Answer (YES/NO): NO